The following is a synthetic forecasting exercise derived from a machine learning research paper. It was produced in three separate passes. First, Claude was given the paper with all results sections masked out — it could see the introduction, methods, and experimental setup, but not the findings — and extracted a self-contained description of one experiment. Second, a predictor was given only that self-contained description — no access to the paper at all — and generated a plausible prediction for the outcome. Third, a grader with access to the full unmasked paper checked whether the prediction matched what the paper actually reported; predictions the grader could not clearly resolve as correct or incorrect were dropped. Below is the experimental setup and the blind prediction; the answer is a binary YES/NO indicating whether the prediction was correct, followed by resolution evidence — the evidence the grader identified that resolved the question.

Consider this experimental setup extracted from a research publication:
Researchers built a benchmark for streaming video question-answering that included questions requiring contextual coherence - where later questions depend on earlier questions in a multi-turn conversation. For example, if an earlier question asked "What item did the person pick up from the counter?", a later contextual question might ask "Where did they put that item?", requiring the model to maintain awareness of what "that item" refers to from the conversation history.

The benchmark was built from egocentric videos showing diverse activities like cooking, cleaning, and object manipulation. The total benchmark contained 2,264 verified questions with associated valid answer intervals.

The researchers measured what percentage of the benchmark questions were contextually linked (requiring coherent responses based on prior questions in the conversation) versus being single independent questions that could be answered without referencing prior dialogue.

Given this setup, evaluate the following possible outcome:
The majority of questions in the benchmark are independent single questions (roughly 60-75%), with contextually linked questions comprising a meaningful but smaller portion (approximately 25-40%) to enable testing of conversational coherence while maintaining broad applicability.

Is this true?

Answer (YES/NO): NO